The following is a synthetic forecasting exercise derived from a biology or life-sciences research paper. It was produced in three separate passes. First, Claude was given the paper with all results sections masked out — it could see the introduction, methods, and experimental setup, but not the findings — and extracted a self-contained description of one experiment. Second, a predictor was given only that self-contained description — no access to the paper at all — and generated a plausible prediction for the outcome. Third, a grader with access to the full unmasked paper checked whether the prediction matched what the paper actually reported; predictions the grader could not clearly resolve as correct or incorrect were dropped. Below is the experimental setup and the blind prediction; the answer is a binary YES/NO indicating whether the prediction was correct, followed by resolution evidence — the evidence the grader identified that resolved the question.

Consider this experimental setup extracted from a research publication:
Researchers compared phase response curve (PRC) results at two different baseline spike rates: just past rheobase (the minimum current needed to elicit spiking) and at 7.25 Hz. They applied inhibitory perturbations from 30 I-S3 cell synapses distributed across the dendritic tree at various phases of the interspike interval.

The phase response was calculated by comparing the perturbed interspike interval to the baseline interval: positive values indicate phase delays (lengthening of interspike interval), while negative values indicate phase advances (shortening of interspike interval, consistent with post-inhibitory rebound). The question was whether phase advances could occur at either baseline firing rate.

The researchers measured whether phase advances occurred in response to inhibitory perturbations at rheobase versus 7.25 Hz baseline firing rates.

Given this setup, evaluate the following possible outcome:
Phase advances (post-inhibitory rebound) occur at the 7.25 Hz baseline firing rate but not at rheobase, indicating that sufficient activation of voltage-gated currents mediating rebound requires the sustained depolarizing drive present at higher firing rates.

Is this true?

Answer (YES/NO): NO